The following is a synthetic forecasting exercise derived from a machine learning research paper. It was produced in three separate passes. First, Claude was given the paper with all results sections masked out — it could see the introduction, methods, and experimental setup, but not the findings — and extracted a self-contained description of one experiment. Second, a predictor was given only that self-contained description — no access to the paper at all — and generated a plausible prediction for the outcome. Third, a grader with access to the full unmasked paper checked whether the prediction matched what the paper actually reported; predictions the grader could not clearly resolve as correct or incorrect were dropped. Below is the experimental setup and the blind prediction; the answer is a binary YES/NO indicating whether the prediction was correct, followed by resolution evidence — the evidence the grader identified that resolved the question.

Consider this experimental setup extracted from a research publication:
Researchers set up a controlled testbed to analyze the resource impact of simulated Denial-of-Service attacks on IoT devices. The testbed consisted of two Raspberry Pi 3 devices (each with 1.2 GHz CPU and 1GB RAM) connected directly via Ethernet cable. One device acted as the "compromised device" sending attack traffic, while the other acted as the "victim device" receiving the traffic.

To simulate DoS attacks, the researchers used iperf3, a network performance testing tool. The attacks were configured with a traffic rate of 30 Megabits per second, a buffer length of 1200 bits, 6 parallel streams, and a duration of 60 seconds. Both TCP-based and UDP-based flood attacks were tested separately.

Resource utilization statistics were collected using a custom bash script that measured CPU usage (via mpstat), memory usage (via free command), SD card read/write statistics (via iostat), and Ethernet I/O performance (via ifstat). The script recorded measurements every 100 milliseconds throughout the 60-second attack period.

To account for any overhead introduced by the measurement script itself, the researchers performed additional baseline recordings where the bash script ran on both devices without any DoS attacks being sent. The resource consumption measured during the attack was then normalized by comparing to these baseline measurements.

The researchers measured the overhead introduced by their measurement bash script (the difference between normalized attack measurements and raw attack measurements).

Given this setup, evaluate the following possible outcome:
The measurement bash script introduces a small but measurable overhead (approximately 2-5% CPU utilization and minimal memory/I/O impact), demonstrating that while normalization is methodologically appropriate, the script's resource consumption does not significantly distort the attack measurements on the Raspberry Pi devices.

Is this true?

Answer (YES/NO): NO